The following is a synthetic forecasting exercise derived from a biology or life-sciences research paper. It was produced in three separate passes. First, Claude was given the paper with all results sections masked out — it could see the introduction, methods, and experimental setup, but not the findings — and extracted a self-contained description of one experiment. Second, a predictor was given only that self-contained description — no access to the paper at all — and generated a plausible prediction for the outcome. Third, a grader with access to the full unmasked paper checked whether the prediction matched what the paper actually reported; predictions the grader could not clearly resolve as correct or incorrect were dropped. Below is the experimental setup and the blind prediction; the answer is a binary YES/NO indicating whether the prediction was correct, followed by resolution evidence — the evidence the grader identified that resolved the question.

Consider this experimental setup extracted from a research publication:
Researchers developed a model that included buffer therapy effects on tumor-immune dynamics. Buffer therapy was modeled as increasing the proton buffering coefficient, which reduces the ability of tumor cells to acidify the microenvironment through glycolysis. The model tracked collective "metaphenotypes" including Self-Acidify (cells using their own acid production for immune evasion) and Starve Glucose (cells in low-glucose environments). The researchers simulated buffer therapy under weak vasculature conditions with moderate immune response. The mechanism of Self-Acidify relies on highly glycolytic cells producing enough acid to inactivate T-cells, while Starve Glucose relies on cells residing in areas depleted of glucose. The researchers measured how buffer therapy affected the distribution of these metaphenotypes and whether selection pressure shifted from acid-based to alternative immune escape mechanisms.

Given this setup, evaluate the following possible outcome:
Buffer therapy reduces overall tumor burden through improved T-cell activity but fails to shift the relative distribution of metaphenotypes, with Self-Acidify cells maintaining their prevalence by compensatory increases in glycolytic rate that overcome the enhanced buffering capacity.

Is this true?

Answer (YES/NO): NO